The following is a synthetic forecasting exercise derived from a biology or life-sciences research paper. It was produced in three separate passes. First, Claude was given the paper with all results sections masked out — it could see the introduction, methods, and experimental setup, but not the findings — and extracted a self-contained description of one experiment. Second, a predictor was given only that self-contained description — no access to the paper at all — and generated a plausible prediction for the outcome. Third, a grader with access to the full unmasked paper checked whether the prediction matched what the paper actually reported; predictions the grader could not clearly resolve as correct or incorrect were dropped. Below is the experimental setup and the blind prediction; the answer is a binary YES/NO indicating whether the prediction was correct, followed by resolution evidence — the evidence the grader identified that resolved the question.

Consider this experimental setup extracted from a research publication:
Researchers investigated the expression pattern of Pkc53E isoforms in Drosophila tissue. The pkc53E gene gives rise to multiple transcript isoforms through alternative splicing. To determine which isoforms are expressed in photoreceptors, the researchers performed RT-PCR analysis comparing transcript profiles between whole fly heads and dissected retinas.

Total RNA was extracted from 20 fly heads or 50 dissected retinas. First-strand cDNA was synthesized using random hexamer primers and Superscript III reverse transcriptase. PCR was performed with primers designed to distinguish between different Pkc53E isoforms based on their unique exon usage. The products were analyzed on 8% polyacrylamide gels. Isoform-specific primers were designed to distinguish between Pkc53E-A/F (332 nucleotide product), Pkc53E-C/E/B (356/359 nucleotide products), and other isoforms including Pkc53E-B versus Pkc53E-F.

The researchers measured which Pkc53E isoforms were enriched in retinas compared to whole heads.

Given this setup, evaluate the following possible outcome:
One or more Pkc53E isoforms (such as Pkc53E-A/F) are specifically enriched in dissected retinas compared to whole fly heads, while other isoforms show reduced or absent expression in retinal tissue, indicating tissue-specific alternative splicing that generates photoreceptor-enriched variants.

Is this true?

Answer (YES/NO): NO